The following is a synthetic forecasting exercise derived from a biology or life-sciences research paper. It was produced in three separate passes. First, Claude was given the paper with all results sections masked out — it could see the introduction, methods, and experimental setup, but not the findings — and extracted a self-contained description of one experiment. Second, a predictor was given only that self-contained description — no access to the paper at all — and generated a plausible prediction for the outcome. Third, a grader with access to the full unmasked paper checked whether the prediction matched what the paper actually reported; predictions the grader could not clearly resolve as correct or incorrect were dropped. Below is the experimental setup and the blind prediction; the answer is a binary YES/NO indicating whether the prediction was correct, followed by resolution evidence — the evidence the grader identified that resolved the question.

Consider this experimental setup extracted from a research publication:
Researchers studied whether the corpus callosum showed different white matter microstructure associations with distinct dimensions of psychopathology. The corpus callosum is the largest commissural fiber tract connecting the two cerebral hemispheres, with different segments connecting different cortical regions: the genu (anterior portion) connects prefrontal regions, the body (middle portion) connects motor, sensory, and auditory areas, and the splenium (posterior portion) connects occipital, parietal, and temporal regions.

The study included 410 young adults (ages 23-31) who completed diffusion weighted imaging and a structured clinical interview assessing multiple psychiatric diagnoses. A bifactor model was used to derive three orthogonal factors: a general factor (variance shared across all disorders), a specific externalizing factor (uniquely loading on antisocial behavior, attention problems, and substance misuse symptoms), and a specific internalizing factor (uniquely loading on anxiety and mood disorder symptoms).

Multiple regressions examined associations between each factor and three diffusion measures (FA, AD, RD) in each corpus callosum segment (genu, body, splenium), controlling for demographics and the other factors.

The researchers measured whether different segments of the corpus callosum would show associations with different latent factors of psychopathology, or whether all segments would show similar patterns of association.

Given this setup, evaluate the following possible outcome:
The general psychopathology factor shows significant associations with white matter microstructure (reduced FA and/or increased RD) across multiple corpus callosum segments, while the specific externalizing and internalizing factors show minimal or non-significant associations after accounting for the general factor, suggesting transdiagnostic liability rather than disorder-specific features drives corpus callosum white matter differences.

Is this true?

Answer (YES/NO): NO